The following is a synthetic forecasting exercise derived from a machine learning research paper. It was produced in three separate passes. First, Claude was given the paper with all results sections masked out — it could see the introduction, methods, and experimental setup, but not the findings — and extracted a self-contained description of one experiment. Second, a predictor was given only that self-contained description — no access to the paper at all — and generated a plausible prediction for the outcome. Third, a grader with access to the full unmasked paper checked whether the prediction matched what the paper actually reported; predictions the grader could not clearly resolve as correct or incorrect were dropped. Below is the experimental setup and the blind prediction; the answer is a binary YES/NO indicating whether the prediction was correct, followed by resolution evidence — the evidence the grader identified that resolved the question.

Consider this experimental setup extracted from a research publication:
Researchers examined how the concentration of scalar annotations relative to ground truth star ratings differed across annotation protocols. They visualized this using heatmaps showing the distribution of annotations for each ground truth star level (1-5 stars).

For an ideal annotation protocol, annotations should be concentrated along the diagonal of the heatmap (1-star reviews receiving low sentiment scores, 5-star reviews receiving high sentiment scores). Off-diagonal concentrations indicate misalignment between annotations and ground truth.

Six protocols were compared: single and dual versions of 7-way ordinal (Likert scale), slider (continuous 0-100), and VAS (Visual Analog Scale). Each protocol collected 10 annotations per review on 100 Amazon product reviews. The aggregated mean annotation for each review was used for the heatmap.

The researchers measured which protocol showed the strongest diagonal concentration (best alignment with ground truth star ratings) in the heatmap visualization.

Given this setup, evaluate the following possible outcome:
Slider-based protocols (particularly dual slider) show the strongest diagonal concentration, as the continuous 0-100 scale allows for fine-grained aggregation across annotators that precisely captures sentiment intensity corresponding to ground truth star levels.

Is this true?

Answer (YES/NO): NO